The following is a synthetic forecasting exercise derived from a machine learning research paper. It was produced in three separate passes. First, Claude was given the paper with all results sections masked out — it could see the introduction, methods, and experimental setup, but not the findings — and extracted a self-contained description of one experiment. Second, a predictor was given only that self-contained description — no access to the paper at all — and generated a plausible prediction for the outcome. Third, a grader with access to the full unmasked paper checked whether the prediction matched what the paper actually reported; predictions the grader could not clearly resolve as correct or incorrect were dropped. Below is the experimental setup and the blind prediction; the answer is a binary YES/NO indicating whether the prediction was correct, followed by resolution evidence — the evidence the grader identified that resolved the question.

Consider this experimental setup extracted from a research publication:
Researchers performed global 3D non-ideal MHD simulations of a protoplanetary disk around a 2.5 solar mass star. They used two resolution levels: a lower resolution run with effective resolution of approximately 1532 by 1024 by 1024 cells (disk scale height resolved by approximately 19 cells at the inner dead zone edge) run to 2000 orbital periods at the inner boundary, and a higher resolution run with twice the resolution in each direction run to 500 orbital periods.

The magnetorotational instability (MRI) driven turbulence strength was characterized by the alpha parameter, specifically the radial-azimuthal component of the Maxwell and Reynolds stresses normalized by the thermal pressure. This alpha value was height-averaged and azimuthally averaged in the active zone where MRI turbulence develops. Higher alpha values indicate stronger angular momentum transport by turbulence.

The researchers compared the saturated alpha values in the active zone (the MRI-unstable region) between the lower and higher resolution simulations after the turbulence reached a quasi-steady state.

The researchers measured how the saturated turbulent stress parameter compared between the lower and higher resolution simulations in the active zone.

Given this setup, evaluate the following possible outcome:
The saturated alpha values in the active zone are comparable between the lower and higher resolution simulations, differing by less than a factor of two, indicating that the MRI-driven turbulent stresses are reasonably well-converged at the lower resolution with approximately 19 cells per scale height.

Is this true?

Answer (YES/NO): NO